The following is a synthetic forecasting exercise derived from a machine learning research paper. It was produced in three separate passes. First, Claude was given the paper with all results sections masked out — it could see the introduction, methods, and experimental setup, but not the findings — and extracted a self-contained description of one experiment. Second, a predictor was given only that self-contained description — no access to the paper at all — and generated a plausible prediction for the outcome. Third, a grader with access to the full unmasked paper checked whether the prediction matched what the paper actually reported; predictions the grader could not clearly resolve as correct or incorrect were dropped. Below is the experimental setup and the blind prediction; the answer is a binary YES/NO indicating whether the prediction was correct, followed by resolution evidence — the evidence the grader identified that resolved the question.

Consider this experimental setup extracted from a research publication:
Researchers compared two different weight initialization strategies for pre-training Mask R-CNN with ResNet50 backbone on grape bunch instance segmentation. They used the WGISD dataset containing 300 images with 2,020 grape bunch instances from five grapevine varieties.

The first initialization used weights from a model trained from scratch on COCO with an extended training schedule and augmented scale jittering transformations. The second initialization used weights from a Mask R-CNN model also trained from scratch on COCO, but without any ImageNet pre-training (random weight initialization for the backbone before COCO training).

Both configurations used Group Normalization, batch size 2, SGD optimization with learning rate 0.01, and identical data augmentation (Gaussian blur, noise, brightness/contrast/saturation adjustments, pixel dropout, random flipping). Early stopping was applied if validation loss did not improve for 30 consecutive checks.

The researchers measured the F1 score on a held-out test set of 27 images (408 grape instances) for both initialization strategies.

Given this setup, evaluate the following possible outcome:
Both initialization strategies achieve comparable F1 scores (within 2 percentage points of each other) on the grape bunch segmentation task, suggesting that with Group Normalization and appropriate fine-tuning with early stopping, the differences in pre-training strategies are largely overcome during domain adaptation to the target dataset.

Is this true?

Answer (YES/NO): NO